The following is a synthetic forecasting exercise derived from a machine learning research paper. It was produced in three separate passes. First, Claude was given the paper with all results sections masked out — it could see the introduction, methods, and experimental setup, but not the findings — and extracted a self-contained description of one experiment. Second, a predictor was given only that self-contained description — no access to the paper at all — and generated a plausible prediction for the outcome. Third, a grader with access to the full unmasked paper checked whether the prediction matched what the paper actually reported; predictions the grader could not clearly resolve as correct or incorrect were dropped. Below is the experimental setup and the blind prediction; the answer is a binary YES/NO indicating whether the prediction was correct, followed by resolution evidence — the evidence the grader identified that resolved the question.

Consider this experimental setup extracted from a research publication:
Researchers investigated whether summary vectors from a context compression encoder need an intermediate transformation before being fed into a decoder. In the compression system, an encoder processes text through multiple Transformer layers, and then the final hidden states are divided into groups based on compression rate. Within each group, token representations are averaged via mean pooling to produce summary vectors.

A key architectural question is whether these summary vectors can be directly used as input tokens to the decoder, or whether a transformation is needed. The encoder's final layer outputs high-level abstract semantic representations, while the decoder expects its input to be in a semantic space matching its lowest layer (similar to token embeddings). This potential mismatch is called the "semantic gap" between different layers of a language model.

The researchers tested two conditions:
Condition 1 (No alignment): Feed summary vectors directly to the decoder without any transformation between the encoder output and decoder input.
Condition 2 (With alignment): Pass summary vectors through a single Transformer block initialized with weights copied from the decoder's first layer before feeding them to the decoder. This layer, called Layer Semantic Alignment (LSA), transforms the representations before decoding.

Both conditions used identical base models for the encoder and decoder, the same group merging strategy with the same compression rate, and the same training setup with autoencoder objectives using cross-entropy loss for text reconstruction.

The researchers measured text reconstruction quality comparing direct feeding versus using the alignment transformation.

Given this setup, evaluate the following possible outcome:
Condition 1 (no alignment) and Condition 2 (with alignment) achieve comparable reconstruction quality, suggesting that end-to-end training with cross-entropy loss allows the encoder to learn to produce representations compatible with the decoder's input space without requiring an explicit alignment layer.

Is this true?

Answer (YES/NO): NO